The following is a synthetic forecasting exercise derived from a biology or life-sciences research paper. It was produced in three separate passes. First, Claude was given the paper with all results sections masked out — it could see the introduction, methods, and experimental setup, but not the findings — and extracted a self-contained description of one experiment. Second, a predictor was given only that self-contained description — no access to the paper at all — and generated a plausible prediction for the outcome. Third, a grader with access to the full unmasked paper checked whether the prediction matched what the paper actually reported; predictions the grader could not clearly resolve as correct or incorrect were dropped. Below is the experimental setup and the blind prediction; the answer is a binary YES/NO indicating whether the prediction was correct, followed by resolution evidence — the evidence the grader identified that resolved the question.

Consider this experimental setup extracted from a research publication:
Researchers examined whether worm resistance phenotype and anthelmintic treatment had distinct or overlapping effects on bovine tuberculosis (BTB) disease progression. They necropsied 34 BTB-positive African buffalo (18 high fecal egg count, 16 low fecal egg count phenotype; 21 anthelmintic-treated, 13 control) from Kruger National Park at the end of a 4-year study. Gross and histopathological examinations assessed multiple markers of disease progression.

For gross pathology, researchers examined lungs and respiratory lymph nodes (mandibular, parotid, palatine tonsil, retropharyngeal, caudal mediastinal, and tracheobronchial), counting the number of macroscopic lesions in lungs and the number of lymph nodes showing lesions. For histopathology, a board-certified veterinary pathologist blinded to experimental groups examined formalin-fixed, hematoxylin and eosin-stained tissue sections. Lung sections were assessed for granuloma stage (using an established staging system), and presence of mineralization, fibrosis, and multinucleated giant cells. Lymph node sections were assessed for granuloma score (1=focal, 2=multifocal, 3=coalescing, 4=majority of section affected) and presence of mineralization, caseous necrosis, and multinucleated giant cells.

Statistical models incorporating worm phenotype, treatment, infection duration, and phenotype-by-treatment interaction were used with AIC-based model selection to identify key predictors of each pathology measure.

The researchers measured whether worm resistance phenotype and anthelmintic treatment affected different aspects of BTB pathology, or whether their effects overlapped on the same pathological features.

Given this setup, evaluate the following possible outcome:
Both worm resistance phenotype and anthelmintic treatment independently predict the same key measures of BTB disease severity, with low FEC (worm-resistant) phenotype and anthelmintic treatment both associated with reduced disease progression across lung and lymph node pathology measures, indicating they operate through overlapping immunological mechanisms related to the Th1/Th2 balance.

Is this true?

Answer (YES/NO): NO